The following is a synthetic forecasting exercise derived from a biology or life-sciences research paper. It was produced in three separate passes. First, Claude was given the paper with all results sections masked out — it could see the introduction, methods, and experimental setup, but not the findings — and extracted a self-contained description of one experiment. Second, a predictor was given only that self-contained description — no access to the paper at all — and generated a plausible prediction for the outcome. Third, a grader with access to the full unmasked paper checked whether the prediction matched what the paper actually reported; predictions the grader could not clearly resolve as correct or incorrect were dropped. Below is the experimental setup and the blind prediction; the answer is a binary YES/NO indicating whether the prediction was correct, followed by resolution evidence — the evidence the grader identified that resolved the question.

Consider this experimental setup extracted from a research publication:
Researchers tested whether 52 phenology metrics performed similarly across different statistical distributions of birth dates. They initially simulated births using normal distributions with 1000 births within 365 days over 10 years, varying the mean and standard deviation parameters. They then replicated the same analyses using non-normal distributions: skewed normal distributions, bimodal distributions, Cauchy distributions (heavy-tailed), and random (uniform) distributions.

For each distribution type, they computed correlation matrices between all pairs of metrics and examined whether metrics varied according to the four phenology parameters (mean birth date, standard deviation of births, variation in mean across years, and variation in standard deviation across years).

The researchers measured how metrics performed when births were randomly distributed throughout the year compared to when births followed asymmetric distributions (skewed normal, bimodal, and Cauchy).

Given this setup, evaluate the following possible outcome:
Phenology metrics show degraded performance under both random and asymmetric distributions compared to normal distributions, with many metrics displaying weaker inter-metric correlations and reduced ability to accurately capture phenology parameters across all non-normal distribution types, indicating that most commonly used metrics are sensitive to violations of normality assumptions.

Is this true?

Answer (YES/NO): NO